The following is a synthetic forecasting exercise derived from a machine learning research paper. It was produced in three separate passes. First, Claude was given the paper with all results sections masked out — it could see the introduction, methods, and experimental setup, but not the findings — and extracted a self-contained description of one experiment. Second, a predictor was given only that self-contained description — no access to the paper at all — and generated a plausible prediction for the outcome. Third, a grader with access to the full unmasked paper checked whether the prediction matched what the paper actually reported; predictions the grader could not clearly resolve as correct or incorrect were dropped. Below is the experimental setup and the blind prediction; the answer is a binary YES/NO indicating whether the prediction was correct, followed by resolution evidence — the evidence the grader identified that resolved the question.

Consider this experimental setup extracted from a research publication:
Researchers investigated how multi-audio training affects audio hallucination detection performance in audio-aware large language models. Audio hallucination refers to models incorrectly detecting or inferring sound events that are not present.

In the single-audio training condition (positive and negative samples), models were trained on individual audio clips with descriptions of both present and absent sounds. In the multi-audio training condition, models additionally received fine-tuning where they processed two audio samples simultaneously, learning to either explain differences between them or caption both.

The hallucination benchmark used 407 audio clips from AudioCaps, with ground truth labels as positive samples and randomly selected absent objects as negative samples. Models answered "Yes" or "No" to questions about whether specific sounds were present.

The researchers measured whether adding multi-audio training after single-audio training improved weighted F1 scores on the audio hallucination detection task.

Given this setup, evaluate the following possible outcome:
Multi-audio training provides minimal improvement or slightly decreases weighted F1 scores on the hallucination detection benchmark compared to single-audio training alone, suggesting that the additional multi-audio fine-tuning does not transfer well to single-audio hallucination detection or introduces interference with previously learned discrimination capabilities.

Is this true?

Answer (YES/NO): NO